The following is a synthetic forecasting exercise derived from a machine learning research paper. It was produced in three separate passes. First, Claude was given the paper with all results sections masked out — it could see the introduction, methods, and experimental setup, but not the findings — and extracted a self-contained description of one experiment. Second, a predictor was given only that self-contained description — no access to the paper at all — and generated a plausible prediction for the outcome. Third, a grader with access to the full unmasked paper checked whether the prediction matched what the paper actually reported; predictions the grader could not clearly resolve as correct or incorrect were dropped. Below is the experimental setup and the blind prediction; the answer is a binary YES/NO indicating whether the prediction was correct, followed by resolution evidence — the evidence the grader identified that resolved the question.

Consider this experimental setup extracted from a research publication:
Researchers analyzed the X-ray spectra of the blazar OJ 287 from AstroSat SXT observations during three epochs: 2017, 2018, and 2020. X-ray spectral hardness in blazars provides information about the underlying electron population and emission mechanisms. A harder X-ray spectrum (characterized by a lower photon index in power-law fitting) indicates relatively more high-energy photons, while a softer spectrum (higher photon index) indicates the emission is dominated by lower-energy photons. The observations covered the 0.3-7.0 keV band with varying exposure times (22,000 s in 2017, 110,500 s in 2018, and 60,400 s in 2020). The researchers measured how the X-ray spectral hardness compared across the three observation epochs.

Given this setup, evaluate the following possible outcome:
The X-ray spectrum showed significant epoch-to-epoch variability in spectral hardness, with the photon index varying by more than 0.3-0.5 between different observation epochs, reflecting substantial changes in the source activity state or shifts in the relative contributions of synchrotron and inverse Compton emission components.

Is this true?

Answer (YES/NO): YES